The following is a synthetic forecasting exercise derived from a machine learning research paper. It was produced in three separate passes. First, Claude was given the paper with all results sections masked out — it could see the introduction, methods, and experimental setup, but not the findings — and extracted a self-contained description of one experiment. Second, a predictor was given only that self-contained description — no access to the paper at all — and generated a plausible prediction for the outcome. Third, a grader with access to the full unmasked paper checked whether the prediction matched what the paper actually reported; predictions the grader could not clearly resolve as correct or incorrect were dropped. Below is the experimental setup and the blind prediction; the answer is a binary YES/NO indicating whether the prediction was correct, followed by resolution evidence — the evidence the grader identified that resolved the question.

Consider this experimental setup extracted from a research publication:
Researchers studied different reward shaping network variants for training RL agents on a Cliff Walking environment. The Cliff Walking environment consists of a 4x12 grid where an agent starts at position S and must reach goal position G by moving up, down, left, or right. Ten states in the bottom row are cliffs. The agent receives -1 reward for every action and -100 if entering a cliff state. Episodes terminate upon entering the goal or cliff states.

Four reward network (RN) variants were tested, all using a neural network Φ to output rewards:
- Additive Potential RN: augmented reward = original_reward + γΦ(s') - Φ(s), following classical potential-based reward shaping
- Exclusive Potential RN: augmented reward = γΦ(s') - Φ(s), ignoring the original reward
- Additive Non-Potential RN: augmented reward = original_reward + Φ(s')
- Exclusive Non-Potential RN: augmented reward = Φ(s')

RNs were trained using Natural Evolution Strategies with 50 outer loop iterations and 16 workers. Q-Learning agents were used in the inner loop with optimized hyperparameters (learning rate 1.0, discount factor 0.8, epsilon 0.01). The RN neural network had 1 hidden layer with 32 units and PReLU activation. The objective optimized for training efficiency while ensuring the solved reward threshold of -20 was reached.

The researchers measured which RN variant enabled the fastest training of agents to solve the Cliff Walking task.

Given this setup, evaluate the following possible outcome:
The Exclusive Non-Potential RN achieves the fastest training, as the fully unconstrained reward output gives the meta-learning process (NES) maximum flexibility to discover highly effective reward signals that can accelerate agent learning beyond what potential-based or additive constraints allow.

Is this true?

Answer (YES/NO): NO